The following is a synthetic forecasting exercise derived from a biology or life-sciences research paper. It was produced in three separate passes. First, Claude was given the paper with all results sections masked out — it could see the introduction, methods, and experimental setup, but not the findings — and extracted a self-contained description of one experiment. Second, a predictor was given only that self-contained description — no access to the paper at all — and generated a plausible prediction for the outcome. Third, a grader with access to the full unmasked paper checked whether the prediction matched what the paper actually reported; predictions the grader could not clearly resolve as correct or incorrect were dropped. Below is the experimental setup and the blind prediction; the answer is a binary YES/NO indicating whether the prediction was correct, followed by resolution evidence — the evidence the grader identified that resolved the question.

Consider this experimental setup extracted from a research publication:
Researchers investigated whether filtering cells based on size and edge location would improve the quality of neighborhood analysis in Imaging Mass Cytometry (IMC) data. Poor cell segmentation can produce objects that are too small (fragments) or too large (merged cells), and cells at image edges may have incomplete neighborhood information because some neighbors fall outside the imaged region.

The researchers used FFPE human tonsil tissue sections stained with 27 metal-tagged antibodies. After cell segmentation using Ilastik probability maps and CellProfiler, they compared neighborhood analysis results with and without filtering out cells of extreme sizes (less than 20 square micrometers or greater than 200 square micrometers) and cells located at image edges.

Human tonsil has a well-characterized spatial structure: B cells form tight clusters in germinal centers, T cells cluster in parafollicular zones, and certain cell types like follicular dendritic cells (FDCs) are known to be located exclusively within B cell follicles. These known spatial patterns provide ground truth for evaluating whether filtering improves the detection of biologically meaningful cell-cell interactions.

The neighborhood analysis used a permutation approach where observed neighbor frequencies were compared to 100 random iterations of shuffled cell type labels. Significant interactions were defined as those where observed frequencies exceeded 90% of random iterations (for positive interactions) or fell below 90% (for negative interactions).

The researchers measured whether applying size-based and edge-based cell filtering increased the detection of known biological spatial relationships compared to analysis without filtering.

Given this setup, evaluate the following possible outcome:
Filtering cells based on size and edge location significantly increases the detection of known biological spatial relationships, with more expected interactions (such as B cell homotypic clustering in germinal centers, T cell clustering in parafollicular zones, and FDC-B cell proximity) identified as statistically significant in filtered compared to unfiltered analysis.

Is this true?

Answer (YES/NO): NO